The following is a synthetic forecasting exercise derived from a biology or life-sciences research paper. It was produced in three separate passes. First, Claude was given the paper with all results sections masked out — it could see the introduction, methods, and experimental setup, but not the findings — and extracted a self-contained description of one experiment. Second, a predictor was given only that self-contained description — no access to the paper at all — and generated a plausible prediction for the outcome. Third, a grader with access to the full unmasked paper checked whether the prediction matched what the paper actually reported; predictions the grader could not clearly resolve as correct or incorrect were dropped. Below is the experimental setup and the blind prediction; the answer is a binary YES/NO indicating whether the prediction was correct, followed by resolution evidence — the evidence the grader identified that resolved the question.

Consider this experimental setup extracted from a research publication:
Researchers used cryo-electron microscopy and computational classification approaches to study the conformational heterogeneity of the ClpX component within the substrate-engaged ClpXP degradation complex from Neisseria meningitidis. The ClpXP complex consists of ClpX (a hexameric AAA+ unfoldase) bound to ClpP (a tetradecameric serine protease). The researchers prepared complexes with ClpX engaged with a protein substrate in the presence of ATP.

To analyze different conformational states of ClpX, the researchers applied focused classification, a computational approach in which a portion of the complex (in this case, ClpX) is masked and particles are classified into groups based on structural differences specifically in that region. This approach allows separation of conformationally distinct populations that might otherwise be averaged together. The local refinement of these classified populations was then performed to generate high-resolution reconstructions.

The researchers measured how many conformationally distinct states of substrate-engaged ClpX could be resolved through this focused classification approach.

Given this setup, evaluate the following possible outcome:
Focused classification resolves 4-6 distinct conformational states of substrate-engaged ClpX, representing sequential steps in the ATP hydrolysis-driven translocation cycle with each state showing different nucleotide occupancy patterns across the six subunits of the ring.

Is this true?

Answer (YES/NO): NO